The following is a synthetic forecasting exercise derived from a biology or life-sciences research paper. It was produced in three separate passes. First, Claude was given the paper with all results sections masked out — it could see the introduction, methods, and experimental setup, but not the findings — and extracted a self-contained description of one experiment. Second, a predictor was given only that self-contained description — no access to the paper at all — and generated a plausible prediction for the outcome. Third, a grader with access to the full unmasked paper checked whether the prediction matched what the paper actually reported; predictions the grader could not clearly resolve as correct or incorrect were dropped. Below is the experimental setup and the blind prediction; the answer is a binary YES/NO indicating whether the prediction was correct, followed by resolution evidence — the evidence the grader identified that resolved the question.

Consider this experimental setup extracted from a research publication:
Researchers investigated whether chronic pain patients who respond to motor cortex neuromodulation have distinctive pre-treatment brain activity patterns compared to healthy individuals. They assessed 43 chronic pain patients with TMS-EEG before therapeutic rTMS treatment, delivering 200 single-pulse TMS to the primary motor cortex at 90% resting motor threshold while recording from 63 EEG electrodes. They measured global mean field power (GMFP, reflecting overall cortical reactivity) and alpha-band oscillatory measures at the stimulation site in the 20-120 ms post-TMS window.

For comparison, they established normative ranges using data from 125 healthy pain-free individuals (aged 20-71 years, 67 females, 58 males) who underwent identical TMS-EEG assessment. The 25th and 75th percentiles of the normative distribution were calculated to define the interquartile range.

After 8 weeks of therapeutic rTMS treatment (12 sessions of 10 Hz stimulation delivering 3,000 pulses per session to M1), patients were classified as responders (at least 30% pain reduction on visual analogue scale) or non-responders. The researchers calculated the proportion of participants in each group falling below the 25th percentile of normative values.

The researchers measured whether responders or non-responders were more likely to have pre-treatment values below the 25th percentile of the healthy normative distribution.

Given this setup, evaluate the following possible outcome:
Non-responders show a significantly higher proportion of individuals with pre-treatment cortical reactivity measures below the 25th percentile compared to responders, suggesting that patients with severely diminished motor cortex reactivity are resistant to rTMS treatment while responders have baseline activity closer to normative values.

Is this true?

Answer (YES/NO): NO